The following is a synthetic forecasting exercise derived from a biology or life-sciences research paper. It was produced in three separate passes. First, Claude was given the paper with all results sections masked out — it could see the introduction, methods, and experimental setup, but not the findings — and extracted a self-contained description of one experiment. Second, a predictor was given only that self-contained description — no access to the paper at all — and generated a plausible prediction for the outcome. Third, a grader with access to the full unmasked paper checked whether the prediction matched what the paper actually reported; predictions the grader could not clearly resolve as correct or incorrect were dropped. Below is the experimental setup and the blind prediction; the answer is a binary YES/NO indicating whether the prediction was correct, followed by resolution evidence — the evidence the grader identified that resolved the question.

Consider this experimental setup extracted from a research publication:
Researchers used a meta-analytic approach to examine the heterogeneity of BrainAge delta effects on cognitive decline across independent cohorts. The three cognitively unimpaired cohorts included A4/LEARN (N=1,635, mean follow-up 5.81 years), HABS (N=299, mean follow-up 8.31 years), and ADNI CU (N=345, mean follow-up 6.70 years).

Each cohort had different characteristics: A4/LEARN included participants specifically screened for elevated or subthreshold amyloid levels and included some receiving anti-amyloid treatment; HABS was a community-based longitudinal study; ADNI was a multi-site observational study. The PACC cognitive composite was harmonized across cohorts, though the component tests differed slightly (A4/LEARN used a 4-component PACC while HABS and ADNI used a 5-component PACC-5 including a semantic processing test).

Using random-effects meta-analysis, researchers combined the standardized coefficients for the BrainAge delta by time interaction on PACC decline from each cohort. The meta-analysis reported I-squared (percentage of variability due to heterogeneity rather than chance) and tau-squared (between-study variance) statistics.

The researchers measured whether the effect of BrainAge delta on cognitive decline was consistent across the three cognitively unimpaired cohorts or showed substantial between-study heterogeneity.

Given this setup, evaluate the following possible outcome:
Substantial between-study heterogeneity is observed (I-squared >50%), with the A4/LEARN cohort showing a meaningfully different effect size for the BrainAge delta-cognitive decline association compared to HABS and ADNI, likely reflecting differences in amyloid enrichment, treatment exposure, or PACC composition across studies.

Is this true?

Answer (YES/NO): NO